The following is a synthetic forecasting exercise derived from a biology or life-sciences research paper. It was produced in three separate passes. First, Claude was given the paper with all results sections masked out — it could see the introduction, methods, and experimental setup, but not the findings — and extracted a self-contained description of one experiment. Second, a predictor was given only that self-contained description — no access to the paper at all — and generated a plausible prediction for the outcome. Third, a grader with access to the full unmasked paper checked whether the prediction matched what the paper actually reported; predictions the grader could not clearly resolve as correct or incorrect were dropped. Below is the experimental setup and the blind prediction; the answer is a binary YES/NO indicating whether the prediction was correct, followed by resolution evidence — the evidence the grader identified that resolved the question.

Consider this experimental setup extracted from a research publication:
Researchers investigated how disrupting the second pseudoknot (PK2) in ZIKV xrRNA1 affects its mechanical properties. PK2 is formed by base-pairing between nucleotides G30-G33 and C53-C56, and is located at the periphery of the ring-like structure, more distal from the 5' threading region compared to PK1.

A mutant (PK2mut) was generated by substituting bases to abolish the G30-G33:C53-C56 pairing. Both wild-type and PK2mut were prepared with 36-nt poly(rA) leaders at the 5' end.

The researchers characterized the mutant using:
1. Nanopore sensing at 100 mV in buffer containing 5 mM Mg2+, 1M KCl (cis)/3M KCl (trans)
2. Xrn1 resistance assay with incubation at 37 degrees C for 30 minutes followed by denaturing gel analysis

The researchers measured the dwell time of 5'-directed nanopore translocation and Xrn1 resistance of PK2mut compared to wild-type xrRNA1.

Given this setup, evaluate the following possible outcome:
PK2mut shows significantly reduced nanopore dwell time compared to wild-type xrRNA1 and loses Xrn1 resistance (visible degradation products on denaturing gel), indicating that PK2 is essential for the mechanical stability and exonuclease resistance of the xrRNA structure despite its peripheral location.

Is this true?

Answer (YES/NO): NO